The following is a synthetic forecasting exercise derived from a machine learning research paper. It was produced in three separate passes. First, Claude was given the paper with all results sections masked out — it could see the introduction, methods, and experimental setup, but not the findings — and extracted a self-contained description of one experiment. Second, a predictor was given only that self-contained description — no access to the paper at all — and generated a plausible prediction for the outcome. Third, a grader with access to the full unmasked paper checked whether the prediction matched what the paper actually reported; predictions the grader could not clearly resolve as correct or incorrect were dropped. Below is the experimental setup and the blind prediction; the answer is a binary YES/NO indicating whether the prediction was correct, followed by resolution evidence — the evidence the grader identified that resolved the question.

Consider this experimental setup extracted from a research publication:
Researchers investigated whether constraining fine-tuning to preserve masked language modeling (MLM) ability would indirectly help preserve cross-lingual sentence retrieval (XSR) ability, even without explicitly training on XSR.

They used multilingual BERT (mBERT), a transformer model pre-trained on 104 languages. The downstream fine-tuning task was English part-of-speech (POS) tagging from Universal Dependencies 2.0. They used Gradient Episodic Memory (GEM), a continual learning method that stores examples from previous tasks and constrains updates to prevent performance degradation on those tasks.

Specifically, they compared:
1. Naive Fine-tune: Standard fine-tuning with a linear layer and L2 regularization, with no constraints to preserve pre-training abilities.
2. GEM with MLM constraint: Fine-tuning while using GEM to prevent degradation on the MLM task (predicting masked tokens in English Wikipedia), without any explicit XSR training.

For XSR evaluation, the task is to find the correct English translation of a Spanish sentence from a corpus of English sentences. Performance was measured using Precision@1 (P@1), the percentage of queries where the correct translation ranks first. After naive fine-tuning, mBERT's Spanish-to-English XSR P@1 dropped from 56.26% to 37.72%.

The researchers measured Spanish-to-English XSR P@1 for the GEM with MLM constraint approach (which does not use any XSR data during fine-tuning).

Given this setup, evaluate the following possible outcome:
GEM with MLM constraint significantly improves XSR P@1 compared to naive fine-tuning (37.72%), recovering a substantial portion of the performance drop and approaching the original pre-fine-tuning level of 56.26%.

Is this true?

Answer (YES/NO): NO